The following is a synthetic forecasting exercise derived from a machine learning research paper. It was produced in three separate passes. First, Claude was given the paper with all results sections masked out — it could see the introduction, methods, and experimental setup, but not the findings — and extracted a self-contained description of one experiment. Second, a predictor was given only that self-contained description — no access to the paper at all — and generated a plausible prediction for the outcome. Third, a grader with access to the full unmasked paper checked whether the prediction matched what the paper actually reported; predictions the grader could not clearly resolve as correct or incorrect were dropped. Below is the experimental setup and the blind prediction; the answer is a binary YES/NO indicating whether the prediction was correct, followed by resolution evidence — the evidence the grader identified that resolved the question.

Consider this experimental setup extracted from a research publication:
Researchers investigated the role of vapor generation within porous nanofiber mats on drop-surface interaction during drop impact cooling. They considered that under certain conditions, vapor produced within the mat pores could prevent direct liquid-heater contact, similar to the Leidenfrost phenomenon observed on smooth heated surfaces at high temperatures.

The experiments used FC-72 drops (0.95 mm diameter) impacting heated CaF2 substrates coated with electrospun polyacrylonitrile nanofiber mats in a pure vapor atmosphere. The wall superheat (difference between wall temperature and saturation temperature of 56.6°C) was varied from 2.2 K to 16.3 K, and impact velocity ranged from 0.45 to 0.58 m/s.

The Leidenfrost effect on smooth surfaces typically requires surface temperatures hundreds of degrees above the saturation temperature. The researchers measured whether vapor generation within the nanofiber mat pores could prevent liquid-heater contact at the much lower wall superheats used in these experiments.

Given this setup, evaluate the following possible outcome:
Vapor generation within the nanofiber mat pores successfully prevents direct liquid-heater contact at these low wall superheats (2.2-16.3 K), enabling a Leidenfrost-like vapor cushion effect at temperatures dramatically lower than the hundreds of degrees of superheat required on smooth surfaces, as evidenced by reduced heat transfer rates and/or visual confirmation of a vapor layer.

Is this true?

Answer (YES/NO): NO